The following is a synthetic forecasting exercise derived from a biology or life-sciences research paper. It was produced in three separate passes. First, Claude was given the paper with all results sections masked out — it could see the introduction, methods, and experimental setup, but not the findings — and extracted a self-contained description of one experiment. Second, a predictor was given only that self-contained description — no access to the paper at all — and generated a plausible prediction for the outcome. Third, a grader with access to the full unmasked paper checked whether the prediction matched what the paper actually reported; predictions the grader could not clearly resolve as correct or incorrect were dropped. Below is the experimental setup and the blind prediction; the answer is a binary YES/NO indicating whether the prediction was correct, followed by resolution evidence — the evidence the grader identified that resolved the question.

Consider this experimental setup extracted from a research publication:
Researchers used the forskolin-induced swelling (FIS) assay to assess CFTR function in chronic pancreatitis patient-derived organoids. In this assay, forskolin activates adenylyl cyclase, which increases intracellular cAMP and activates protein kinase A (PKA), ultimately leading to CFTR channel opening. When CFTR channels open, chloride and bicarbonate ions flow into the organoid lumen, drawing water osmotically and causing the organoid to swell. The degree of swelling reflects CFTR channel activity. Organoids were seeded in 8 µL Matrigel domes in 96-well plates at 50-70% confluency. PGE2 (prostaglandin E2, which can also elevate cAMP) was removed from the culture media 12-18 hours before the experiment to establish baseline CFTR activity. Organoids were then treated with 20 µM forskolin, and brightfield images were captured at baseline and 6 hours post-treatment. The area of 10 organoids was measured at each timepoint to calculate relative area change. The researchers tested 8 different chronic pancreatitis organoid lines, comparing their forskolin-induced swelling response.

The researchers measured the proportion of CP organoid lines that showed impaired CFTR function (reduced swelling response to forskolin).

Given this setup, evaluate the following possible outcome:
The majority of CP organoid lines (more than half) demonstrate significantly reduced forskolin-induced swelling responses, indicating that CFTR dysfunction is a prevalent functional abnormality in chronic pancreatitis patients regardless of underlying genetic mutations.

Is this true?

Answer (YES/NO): NO